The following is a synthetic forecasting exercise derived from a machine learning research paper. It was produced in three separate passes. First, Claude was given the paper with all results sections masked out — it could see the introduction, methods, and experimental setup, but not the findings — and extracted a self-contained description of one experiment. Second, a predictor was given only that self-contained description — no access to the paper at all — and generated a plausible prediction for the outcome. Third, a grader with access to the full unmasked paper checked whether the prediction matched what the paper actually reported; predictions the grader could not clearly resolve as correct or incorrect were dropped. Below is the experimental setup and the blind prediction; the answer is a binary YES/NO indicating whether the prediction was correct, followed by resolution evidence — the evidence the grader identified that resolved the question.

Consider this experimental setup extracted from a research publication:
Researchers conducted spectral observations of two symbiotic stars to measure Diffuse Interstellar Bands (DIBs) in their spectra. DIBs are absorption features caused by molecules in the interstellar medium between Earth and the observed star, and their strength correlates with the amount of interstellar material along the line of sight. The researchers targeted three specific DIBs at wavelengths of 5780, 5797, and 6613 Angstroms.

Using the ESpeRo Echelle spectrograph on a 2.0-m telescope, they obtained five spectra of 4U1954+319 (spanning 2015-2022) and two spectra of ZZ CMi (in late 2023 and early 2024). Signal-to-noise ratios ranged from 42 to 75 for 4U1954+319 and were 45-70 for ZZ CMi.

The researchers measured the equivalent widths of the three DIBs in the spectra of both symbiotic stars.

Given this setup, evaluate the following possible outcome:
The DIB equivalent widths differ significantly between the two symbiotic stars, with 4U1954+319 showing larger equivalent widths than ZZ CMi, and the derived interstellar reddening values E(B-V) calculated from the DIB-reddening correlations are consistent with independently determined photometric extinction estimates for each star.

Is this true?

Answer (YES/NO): NO